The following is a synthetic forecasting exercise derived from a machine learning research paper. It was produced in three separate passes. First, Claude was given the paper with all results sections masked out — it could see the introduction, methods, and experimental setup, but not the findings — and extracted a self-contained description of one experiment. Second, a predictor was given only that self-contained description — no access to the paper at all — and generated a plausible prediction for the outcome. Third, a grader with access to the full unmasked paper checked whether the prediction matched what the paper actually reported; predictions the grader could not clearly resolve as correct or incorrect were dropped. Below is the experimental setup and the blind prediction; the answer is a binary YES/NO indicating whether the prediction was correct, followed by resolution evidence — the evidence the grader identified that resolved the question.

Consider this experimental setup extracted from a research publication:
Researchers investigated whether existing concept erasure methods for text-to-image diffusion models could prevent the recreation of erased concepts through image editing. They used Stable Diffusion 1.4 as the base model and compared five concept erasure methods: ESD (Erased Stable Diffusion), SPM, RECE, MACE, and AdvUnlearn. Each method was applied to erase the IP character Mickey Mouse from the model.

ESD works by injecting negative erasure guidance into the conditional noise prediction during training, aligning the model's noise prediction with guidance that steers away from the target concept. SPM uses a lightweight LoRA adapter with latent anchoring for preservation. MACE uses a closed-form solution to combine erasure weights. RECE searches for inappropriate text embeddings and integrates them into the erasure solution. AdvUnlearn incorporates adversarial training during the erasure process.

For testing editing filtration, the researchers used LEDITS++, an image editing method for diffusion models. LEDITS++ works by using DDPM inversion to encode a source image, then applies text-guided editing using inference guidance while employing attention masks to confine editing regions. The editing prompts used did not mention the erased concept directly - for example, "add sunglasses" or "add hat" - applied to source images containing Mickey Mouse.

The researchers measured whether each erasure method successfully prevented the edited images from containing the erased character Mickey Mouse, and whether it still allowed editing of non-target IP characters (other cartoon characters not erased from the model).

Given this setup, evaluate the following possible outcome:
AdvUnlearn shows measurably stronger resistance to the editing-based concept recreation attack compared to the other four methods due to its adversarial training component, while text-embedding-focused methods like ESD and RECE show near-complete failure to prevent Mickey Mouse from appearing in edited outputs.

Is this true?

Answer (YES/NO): YES